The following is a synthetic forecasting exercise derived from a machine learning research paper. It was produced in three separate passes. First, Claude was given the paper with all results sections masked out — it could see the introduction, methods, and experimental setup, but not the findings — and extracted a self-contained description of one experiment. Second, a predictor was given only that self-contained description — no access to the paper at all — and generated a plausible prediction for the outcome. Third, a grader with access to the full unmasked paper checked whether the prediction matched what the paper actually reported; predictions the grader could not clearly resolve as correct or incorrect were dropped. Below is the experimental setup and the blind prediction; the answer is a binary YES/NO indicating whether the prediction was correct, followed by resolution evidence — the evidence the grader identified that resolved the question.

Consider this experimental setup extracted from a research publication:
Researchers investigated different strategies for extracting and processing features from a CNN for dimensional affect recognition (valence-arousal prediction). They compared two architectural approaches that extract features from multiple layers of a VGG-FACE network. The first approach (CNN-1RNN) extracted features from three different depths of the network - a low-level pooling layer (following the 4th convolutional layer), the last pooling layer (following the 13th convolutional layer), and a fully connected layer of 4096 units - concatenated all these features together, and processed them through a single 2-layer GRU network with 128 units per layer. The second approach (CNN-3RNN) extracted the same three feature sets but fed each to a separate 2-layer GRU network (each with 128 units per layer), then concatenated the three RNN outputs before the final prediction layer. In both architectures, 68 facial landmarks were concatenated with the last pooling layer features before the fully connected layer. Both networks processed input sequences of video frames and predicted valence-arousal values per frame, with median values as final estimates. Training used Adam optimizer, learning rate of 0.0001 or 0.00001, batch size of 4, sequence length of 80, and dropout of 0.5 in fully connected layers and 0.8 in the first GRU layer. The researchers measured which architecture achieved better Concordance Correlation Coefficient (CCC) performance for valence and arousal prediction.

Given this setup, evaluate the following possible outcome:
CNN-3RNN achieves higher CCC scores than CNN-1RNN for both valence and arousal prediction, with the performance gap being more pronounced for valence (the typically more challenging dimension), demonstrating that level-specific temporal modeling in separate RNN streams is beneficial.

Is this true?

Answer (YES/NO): NO